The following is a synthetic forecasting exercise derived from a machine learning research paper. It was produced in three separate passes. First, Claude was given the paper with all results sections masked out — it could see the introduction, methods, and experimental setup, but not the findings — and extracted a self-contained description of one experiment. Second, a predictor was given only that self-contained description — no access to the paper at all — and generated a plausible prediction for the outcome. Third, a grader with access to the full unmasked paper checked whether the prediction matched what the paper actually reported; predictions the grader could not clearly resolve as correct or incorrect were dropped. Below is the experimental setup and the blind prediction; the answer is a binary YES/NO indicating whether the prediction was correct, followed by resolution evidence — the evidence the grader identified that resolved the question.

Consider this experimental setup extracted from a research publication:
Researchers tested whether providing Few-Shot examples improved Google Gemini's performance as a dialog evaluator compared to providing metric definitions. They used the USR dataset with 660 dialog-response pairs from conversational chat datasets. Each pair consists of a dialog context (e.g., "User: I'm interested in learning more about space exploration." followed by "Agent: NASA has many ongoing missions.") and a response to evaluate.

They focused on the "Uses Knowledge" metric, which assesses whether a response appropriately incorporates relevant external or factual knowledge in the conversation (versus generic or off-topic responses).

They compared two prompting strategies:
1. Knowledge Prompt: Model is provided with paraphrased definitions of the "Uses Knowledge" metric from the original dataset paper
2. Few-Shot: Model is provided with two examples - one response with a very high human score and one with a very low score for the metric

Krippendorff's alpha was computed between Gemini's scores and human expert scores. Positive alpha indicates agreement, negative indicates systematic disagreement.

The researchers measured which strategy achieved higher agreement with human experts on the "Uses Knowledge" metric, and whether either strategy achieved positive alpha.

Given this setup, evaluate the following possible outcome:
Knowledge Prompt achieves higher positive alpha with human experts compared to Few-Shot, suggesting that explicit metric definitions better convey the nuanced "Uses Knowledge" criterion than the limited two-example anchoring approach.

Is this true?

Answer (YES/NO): NO